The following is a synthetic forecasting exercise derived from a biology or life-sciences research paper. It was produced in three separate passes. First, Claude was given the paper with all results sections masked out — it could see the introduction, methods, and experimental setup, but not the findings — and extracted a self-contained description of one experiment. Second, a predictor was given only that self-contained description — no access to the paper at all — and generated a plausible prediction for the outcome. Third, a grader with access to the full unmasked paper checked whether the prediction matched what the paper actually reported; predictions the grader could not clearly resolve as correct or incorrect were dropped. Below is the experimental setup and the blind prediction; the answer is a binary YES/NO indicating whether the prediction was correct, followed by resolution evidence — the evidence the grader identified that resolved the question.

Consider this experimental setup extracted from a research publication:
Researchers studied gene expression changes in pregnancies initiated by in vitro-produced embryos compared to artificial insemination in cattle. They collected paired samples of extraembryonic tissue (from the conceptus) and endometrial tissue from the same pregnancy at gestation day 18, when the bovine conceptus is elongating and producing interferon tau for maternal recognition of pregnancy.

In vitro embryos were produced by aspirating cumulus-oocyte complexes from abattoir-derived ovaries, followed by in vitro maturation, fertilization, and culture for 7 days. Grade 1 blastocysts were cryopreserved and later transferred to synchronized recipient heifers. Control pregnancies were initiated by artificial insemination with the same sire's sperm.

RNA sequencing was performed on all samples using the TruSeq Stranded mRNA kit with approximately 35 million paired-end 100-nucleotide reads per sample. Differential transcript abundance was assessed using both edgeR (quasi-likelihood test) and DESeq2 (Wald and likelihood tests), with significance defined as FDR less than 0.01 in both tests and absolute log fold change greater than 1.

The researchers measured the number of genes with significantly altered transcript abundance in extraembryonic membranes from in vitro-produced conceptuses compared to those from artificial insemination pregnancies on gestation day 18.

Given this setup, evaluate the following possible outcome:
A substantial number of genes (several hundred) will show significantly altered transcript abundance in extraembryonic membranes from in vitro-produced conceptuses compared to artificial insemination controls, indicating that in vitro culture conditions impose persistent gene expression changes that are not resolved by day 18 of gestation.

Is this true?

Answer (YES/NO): YES